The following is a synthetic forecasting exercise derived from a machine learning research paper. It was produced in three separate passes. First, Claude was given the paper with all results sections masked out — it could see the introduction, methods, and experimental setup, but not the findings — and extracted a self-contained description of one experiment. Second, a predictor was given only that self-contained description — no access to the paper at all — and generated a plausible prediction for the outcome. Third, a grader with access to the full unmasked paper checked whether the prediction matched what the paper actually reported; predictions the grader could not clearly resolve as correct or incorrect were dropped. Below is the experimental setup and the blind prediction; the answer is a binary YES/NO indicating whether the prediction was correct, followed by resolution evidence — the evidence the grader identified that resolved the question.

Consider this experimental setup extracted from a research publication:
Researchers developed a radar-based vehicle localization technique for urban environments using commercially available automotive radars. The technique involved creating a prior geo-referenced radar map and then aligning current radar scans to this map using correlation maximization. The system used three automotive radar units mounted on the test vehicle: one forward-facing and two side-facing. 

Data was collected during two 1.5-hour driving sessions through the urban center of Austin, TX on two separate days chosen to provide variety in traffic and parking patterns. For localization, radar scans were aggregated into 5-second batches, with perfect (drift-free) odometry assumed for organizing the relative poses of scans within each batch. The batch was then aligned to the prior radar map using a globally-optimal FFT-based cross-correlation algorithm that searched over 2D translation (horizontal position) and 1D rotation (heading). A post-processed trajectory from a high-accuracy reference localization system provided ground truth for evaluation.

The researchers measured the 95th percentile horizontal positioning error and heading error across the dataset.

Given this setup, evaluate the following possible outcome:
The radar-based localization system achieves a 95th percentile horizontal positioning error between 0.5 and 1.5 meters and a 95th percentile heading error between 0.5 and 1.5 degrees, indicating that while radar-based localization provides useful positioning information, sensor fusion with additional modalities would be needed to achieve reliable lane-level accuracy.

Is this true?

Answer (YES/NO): NO